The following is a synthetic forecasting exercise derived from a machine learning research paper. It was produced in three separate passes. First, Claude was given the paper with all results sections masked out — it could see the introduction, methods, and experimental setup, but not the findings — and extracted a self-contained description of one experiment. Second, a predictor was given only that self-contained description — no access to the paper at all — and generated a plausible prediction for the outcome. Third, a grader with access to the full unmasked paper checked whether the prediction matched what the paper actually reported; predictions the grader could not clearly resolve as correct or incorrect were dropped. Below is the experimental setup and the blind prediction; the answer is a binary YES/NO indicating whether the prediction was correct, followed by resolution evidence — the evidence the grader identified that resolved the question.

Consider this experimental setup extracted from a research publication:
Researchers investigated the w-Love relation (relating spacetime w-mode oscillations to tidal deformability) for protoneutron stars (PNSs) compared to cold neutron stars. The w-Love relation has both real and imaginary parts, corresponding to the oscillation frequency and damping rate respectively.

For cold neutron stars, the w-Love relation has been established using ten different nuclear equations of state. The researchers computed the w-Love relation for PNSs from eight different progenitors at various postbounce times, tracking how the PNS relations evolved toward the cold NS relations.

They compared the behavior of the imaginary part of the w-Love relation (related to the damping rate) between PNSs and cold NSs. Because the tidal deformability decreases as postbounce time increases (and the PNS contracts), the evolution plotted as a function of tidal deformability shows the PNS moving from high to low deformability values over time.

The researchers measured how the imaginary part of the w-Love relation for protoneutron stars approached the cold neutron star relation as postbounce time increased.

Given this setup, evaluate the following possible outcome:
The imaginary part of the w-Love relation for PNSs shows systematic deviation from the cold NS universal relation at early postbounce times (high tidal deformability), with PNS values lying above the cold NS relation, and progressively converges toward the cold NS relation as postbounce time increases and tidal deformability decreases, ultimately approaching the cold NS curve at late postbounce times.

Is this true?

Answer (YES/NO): NO